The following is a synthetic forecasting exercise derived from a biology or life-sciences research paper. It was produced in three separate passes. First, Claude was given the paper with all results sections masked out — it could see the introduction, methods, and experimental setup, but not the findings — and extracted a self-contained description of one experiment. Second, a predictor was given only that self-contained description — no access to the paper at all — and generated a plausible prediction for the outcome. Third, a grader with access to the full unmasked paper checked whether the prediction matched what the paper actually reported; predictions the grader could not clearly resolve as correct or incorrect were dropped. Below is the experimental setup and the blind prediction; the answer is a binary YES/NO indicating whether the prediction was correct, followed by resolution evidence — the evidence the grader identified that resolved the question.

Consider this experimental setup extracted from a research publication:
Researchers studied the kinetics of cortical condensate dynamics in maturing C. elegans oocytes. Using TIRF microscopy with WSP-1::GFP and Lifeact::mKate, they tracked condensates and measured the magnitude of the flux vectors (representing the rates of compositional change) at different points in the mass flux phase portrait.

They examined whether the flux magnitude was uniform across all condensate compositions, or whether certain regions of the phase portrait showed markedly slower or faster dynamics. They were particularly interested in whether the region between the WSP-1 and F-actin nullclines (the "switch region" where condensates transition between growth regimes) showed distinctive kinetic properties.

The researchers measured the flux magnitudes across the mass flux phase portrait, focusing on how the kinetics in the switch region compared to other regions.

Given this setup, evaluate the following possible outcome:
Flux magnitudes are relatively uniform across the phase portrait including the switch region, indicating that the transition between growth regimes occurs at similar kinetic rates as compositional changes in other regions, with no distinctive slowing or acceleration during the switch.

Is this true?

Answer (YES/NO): NO